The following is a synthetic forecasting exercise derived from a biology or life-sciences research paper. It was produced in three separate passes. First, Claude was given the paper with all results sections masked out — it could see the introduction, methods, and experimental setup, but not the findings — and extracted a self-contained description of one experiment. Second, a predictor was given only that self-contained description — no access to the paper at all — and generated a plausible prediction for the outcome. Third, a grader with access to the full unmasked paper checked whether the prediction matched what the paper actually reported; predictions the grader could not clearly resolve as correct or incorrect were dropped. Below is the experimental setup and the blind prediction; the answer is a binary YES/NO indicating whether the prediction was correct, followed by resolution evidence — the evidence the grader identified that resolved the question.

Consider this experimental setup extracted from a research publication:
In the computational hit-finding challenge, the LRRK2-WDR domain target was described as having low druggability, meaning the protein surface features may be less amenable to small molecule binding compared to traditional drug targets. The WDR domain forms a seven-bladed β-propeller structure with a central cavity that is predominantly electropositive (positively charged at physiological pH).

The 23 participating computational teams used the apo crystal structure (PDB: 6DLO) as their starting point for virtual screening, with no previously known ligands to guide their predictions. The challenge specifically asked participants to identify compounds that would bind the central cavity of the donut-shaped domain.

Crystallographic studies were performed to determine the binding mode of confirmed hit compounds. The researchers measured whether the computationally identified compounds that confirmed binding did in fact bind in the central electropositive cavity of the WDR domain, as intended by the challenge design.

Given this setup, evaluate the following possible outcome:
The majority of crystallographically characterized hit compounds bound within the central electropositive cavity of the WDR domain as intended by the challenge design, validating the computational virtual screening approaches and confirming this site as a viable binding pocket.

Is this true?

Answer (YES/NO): NO